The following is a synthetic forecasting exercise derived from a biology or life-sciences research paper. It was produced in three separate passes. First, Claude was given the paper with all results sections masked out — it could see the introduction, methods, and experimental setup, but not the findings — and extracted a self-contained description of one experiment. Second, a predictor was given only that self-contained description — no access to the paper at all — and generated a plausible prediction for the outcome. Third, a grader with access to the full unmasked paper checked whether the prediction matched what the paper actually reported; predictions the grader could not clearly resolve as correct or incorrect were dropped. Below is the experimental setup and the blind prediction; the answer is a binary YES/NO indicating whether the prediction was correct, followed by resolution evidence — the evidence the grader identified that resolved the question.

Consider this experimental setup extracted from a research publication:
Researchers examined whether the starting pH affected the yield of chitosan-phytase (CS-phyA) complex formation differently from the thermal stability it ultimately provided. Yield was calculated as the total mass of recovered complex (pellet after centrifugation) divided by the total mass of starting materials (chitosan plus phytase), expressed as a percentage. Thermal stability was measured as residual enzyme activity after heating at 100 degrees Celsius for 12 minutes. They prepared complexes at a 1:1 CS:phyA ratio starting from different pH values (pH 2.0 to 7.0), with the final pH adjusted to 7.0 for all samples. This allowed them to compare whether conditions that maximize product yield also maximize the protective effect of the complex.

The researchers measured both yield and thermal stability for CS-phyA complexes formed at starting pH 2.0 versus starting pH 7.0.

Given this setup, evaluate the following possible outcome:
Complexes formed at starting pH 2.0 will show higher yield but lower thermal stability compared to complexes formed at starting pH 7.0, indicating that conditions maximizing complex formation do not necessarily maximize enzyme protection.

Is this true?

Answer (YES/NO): NO